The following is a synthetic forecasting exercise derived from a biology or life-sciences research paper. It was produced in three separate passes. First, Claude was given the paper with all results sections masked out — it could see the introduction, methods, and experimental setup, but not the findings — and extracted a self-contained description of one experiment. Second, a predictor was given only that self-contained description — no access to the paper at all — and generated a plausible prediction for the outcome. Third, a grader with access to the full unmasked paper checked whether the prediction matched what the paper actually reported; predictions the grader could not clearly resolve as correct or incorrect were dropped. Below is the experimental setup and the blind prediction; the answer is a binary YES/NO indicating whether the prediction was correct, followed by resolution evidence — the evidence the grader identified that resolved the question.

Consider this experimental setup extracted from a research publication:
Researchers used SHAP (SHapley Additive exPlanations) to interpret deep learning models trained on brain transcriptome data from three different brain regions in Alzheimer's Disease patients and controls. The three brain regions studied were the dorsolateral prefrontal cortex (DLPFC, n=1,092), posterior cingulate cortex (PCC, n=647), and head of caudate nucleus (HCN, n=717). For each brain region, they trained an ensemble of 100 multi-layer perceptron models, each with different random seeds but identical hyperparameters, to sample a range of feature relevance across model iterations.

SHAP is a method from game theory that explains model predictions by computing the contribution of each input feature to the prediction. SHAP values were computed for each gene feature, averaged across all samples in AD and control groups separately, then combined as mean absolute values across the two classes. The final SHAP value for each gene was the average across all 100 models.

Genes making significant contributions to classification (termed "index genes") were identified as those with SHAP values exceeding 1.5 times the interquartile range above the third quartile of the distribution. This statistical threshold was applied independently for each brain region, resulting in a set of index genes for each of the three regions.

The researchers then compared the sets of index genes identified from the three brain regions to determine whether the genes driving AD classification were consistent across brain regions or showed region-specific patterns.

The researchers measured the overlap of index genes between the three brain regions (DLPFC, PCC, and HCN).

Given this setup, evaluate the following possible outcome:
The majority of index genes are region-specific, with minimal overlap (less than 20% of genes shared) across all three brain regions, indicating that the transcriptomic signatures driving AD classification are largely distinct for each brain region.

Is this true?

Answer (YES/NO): NO